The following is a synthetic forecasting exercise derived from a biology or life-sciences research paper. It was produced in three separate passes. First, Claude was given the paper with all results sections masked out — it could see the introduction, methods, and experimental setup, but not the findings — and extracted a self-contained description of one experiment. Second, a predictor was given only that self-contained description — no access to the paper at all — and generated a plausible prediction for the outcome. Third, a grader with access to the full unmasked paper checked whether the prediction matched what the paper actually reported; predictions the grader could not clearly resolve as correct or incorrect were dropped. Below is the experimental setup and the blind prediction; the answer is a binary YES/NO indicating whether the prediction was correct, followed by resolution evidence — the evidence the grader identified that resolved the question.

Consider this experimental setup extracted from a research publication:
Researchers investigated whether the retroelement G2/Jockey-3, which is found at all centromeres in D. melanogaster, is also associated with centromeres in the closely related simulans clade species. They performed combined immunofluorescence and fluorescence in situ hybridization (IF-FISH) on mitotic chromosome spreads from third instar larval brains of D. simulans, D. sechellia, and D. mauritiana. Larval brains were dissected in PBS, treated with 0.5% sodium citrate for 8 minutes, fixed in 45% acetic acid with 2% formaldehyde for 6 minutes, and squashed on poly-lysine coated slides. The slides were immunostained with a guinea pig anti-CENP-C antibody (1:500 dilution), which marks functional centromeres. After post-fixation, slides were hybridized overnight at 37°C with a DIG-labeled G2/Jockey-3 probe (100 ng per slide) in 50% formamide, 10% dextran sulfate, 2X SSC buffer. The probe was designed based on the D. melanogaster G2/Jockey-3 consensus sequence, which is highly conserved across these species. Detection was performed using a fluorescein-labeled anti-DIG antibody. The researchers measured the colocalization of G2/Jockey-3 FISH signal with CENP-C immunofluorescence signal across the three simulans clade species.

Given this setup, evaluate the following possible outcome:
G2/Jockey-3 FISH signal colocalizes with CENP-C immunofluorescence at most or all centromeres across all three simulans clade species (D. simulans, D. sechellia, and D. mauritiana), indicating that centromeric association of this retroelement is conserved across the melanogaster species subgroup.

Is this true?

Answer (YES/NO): NO